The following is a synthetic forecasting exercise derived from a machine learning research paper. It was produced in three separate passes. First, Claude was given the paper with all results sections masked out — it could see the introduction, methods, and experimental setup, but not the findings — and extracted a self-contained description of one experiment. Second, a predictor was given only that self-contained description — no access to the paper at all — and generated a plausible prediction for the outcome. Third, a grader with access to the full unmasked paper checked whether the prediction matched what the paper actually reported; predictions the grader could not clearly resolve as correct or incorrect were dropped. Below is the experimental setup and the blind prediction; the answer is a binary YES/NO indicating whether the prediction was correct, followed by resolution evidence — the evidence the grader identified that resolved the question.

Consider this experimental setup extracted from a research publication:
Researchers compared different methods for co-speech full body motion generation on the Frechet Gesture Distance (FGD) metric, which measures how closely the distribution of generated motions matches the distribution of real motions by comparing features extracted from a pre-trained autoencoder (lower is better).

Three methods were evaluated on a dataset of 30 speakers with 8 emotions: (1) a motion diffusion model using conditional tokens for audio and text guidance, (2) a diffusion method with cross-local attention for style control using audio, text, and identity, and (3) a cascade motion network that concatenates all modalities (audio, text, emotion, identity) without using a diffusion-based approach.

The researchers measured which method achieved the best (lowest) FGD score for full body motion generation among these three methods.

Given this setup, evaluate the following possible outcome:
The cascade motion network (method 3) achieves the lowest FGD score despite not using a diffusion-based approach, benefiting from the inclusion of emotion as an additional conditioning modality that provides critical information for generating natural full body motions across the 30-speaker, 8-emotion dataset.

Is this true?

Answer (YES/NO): YES